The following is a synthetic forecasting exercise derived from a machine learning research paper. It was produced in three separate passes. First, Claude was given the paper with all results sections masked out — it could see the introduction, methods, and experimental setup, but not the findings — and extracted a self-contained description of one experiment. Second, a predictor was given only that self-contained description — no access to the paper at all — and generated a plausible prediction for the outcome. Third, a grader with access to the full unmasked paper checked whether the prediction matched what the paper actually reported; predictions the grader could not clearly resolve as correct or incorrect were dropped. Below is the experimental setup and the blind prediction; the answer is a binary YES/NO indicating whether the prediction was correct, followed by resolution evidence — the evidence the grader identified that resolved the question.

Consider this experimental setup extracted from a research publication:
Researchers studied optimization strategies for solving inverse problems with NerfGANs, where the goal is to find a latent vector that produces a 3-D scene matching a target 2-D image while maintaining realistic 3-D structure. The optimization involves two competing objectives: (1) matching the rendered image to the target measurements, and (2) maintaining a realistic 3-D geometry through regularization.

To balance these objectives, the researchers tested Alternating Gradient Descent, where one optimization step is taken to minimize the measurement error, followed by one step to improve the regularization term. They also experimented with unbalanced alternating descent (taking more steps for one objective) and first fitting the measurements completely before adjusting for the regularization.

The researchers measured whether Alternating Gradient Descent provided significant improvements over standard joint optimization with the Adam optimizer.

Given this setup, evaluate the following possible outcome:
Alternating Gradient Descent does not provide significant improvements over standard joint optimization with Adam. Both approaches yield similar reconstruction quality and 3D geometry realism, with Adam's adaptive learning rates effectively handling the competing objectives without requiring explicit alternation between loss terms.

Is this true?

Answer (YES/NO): YES